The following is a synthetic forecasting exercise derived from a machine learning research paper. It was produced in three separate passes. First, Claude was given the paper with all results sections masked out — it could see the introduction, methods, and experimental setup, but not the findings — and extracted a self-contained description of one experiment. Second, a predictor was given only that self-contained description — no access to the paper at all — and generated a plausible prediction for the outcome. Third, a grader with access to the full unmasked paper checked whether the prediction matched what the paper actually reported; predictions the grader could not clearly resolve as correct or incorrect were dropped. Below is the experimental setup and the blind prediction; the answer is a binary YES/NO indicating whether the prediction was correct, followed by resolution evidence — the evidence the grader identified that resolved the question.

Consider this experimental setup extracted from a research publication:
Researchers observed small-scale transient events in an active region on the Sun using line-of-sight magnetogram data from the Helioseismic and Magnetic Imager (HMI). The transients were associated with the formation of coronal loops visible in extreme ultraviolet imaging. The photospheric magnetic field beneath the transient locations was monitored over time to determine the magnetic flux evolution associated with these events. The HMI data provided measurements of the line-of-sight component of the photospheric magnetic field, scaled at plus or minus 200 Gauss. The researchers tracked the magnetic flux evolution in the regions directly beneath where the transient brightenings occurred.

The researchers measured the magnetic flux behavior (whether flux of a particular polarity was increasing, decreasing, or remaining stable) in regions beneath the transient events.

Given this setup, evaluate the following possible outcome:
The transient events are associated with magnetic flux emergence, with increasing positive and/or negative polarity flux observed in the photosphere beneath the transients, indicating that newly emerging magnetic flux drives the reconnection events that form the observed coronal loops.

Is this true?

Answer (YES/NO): NO